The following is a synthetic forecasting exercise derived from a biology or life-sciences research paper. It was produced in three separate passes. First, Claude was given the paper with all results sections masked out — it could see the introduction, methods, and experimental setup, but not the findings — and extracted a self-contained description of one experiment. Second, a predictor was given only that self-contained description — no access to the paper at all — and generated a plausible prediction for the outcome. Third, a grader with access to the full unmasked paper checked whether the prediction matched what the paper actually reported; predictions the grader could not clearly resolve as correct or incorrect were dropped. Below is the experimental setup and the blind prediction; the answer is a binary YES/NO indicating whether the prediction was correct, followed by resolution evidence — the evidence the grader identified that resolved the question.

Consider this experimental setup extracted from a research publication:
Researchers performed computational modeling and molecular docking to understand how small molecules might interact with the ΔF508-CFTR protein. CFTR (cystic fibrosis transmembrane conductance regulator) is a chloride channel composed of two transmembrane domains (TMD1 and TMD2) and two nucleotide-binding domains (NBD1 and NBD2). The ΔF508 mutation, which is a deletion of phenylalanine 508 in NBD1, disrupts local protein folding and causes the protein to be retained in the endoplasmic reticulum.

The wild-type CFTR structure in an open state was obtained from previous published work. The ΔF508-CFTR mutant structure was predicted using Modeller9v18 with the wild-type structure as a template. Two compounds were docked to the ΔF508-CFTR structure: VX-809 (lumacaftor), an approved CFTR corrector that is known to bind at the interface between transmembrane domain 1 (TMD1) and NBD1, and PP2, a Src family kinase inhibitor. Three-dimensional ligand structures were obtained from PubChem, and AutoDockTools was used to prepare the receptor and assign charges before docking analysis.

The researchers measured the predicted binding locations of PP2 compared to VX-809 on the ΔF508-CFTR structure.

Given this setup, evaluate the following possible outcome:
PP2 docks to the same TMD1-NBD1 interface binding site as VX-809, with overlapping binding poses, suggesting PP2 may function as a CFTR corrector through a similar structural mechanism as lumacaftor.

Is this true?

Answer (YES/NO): NO